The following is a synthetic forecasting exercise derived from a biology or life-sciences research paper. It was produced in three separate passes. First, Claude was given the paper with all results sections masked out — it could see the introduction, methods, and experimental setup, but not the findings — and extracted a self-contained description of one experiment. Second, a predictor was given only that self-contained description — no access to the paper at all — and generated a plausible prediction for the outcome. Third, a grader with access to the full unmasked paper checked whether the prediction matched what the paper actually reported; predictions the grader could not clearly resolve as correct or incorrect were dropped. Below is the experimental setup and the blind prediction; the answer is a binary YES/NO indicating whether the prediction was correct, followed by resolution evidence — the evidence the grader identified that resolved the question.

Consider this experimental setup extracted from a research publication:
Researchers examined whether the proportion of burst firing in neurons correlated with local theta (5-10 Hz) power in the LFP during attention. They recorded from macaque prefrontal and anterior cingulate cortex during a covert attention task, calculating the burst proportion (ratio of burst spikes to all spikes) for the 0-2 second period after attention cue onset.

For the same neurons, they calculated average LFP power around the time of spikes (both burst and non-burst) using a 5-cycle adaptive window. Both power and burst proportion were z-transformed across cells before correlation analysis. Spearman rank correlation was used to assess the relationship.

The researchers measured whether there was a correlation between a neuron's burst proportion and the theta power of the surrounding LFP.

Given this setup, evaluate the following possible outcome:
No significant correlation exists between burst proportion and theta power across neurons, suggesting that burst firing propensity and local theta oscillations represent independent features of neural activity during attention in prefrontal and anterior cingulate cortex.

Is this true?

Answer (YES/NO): YES